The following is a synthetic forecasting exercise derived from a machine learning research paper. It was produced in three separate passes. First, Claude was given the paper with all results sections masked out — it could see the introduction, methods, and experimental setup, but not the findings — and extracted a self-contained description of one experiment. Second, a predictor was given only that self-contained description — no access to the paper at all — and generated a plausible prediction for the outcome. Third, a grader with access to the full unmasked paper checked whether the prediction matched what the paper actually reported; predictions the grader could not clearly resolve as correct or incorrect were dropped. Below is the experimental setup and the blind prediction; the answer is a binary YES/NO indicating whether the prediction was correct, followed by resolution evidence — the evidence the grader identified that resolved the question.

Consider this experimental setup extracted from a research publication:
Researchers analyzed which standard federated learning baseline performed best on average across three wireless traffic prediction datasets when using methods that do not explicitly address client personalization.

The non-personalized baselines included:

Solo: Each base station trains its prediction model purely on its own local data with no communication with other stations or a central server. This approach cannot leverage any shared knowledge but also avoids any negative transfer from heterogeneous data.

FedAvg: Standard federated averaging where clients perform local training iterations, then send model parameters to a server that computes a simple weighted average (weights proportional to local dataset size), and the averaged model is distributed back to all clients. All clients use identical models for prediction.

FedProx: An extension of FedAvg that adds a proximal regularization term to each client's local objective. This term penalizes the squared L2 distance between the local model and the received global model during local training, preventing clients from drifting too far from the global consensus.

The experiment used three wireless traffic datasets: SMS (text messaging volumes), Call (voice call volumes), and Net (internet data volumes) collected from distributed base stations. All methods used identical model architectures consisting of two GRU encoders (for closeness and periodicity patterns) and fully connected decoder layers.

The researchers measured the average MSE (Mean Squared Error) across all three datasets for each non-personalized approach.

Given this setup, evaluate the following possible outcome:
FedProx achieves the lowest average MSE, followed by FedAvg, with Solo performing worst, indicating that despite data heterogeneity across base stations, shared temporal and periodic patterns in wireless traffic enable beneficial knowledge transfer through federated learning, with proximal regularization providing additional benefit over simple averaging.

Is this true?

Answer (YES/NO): YES